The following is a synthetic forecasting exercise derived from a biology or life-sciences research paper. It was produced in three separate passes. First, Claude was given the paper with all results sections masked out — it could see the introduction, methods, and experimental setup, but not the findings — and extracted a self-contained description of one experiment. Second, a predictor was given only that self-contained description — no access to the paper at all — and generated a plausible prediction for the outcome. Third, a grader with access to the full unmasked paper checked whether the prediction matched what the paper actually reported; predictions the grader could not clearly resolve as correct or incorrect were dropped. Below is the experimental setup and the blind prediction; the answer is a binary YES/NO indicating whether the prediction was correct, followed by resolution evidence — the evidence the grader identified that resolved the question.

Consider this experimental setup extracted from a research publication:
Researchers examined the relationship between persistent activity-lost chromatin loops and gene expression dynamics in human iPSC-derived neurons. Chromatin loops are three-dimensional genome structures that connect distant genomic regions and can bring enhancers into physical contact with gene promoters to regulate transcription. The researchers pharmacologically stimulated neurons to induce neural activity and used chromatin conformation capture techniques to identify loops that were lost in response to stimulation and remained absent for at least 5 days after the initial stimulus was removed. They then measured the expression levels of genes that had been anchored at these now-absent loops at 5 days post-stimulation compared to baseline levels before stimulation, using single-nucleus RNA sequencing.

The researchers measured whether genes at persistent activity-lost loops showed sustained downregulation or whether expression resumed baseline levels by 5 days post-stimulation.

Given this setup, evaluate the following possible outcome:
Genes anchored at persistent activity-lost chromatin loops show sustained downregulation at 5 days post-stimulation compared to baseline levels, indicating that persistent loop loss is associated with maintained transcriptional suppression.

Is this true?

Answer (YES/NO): YES